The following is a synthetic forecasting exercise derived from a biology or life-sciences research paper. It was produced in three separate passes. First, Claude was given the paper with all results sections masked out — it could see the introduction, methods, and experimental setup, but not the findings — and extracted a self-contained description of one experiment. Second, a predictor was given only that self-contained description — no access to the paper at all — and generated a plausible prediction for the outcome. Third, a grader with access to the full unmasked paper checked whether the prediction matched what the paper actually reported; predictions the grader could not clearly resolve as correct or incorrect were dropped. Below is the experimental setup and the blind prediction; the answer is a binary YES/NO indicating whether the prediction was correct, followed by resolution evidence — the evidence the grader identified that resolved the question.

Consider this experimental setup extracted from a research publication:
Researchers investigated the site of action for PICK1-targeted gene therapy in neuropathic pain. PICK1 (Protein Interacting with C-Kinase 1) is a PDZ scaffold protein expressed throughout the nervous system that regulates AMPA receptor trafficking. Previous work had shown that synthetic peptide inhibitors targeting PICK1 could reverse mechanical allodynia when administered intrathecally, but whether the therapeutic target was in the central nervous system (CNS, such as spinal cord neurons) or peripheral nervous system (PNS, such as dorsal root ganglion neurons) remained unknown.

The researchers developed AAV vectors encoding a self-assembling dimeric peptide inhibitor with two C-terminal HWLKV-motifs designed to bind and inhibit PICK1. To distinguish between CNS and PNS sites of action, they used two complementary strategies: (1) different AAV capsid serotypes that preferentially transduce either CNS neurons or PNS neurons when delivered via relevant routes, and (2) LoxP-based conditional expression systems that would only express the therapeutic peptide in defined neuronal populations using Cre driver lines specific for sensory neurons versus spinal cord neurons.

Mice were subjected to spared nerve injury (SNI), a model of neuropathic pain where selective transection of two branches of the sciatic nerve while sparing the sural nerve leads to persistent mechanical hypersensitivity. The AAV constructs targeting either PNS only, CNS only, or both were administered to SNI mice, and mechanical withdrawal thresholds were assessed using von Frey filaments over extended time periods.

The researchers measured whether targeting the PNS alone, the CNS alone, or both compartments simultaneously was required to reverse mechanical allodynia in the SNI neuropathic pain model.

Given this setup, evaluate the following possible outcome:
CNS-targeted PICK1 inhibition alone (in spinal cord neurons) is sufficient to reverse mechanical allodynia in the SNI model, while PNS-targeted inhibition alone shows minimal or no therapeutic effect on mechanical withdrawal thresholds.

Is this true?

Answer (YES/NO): NO